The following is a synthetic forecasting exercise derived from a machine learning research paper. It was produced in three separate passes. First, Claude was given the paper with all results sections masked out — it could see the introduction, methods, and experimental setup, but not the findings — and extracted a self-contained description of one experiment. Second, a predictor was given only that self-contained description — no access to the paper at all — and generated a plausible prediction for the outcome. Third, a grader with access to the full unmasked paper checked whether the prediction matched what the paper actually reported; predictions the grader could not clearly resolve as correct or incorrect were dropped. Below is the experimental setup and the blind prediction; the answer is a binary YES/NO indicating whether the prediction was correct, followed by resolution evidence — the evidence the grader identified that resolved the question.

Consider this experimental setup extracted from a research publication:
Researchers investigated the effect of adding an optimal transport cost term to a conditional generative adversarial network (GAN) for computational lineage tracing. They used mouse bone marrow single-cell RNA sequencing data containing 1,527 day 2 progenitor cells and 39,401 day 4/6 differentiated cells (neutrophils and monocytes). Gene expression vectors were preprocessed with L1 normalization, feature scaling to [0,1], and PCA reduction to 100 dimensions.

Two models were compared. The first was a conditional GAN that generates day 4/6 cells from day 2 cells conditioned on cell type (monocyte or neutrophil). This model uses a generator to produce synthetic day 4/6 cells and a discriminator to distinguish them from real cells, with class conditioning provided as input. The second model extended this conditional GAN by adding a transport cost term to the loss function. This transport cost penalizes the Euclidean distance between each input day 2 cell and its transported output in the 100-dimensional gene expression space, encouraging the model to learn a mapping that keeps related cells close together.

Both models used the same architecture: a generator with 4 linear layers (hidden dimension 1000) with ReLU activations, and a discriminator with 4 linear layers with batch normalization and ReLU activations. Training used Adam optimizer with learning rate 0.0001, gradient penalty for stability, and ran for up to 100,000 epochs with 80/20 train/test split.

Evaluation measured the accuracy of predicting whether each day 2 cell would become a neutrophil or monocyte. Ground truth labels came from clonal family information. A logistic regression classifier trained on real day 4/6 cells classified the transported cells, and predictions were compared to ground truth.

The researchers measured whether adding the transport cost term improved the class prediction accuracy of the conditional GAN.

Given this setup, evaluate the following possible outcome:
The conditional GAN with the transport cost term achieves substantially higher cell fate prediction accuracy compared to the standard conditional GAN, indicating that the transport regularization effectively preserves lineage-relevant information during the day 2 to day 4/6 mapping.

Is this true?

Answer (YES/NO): NO